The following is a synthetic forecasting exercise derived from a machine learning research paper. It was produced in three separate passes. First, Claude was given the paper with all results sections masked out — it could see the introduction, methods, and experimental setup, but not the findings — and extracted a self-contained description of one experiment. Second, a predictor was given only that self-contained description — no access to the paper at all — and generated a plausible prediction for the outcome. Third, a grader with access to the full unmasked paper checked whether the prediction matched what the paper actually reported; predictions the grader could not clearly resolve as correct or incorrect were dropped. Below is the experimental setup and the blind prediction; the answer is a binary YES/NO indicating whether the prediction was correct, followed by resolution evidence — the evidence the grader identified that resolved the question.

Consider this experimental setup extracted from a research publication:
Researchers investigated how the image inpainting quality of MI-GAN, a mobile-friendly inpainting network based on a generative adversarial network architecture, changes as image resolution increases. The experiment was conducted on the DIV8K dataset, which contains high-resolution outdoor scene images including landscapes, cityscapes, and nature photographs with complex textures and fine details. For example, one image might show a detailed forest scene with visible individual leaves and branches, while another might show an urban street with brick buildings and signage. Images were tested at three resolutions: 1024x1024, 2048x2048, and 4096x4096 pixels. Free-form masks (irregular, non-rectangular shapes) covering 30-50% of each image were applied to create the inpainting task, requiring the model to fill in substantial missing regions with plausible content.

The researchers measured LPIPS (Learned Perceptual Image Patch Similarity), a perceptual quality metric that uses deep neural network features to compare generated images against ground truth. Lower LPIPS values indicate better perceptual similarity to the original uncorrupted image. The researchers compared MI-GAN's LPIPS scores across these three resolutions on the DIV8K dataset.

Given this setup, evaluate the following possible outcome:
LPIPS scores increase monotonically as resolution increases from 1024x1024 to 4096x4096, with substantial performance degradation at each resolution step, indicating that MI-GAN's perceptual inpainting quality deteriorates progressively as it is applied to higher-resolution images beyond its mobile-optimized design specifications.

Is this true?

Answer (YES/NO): YES